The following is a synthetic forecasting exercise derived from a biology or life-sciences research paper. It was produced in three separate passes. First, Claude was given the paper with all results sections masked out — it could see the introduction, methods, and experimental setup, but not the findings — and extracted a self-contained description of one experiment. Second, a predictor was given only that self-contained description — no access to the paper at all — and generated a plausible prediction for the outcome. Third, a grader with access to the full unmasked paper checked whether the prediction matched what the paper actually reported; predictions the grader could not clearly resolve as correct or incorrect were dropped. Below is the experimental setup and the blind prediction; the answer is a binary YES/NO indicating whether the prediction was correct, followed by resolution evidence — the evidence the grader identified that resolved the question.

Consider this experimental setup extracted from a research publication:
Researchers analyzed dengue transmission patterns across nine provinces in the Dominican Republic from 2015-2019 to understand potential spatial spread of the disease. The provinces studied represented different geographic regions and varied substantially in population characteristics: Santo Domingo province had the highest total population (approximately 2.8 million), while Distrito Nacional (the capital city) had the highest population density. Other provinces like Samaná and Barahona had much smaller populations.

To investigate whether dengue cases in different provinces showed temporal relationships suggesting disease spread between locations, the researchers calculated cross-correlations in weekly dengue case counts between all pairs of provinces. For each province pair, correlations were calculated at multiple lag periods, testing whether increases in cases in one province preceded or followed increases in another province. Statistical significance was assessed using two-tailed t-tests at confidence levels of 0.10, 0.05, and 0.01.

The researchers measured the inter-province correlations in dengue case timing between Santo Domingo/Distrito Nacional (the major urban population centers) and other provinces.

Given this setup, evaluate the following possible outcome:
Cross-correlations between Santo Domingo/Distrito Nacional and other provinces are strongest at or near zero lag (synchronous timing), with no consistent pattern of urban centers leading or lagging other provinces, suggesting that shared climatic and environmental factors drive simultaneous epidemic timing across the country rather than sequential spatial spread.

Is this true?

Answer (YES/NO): YES